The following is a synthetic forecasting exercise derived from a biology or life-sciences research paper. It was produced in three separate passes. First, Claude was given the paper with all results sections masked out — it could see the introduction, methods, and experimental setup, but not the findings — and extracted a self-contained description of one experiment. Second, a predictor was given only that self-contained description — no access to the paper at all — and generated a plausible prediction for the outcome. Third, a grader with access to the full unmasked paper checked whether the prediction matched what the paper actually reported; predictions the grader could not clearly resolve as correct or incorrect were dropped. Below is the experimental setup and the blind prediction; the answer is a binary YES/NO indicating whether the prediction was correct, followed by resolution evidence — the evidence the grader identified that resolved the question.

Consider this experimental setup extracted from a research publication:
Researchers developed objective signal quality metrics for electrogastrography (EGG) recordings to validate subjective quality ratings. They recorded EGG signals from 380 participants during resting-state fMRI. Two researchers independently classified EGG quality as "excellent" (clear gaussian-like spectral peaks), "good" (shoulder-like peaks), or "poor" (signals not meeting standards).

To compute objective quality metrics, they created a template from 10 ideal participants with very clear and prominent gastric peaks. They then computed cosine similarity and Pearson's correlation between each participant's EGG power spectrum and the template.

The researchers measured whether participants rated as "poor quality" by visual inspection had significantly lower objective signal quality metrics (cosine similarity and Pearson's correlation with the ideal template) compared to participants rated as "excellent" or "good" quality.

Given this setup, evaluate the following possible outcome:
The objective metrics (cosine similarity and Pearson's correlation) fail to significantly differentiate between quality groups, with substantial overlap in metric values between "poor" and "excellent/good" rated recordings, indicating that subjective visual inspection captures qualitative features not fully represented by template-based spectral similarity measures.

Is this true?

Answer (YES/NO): NO